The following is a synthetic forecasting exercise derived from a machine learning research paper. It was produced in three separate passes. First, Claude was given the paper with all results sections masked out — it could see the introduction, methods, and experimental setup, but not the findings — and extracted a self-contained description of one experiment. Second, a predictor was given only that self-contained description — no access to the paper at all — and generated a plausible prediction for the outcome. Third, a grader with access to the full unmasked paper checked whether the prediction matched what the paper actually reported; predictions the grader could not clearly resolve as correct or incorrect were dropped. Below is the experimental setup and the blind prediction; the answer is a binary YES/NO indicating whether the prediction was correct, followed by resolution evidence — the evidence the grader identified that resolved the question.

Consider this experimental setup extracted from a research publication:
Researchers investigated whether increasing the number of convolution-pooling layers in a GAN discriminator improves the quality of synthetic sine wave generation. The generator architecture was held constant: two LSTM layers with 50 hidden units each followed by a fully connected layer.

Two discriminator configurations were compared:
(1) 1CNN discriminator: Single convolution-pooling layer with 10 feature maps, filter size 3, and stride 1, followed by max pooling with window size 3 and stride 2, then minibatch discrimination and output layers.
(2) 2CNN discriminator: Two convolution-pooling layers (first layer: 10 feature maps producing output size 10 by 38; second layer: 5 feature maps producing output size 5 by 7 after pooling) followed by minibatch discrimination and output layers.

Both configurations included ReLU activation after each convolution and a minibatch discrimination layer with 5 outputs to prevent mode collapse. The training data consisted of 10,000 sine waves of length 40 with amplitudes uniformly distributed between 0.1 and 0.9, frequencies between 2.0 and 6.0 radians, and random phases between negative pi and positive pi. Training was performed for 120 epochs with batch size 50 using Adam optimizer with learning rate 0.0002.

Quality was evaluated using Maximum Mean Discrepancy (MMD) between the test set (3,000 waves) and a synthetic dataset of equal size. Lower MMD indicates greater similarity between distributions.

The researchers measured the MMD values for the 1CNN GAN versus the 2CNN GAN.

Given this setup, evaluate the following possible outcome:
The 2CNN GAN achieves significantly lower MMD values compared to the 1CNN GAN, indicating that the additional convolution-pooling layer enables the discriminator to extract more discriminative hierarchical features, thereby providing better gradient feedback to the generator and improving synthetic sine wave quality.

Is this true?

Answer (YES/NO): NO